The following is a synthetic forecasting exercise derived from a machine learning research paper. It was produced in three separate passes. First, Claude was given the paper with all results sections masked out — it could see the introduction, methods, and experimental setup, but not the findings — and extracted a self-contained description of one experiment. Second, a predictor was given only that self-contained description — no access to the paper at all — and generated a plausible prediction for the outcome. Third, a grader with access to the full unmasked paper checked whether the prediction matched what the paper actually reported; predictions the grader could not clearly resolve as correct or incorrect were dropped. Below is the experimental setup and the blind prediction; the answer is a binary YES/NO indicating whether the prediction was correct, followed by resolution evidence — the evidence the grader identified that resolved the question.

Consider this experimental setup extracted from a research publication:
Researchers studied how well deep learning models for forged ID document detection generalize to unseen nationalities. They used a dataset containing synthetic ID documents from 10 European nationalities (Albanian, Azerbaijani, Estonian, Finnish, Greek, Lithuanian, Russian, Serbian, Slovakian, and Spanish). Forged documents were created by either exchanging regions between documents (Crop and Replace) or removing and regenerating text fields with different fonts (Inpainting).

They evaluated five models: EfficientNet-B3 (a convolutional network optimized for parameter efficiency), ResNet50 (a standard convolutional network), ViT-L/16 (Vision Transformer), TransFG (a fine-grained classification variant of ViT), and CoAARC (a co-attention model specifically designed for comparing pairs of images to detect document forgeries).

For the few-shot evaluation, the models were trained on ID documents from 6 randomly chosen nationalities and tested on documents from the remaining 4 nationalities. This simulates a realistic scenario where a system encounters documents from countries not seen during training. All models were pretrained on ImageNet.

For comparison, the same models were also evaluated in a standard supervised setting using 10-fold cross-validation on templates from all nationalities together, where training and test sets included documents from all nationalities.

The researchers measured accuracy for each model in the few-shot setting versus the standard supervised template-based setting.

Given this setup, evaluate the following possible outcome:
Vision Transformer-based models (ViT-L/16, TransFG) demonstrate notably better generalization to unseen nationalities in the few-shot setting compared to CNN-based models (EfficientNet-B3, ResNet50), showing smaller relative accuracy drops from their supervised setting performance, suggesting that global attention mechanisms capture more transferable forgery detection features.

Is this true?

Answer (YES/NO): NO